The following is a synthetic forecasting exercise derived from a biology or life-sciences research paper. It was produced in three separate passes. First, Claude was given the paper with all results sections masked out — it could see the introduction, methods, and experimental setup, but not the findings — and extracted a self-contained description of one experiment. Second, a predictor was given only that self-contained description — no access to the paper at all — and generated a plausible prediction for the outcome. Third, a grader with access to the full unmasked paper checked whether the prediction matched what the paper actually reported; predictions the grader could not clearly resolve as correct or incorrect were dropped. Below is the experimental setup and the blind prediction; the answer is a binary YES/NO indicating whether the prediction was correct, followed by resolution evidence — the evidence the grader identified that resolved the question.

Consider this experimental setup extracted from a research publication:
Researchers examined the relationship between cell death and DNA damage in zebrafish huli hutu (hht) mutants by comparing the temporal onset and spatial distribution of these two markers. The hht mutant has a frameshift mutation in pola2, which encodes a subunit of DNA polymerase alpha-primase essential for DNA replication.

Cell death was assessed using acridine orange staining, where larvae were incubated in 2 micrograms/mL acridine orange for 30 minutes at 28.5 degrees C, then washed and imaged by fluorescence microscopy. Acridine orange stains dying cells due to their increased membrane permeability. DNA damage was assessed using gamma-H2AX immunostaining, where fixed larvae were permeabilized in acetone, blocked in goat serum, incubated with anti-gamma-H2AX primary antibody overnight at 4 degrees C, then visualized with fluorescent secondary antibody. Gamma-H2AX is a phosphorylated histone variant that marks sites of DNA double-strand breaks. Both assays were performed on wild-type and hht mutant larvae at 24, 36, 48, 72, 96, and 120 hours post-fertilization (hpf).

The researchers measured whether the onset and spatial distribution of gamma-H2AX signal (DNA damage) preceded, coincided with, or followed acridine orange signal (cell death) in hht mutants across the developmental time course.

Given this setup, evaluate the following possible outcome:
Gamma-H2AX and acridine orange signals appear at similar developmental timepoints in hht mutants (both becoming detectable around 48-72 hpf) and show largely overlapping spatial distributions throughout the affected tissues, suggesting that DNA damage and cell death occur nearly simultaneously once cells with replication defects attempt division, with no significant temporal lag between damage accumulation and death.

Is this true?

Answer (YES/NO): NO